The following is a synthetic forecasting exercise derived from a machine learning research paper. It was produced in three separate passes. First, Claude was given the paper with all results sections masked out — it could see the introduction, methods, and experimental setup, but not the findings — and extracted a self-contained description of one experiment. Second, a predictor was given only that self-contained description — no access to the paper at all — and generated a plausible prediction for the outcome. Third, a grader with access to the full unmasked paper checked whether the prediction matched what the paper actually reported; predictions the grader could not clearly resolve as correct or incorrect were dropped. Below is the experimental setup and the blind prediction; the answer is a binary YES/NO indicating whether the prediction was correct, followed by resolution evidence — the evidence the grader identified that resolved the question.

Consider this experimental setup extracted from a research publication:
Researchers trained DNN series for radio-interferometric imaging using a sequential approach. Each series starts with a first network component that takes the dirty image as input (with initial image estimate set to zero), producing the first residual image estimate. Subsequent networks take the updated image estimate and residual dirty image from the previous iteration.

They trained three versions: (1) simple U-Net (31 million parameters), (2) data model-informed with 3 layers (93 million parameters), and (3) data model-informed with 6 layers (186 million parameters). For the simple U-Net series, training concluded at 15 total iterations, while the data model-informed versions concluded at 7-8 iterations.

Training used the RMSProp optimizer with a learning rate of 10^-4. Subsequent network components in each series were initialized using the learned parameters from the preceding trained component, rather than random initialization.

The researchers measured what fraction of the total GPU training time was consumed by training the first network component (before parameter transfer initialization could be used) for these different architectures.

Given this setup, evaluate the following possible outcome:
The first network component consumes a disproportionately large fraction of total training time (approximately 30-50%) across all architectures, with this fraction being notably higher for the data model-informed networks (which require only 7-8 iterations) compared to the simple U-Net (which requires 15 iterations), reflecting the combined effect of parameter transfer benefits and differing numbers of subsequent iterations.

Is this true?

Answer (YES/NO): NO